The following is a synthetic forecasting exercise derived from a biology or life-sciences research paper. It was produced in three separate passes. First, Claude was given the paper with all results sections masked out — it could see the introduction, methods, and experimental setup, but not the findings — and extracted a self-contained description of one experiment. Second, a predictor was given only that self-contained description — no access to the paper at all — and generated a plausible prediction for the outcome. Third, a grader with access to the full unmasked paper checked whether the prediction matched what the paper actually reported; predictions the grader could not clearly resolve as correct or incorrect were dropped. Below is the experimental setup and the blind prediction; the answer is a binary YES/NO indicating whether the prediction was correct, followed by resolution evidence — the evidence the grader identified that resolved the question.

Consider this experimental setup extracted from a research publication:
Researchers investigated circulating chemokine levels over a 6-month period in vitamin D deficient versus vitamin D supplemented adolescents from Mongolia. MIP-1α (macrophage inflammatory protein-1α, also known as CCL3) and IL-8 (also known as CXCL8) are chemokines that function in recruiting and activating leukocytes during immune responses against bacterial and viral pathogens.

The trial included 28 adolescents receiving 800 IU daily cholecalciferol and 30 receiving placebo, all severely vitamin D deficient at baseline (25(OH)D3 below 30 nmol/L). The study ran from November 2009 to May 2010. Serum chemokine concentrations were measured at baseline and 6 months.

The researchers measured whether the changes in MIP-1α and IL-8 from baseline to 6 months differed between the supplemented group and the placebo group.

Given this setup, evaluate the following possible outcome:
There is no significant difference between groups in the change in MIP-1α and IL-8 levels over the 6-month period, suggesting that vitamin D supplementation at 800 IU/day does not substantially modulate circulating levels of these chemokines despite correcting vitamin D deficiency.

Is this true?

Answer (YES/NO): NO